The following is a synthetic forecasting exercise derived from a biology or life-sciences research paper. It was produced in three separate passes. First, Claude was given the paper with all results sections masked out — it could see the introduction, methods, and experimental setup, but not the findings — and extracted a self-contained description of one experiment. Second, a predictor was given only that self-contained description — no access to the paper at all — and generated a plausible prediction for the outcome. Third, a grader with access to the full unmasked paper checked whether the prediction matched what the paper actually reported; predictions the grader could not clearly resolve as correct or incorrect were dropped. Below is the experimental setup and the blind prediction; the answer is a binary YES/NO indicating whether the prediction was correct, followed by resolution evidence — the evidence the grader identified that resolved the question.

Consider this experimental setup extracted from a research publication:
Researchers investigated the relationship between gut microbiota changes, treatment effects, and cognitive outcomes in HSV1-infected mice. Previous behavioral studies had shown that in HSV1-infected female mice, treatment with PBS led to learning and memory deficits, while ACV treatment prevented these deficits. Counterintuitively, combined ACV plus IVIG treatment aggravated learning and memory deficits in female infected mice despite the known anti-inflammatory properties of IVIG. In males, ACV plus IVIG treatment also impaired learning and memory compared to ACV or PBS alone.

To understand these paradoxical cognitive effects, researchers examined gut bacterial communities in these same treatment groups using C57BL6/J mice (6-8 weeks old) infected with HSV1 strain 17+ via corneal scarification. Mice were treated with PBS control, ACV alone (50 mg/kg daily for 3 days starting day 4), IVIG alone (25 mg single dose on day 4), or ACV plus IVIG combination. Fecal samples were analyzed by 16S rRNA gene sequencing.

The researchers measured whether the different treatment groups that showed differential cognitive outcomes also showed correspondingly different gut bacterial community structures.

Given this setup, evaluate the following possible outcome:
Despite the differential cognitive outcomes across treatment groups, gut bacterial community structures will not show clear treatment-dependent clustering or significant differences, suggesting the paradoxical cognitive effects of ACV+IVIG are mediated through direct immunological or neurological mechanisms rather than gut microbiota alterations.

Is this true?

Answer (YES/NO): NO